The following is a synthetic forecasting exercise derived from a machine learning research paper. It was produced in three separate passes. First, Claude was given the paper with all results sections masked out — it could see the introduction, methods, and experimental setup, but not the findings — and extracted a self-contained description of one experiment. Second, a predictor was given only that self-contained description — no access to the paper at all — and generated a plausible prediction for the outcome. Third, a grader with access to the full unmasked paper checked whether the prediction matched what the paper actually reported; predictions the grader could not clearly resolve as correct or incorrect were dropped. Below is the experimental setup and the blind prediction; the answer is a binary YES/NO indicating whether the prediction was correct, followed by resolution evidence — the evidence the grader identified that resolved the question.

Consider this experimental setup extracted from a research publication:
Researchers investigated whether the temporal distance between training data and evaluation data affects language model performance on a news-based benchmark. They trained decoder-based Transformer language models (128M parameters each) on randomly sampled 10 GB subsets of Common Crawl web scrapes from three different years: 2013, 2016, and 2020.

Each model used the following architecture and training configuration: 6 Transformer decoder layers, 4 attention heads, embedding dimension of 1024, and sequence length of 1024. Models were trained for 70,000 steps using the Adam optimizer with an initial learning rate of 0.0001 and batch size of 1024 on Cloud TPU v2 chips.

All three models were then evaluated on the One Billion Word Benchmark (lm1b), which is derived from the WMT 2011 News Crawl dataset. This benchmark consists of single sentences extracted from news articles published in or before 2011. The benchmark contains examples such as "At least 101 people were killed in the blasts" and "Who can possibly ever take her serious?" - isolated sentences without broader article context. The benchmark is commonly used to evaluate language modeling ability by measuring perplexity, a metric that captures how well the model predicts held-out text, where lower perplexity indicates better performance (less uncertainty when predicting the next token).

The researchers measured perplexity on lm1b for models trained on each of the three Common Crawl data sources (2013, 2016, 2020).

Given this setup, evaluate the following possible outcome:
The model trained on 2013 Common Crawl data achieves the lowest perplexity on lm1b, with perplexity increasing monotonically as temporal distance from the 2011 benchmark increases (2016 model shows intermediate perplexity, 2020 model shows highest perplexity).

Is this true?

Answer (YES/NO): YES